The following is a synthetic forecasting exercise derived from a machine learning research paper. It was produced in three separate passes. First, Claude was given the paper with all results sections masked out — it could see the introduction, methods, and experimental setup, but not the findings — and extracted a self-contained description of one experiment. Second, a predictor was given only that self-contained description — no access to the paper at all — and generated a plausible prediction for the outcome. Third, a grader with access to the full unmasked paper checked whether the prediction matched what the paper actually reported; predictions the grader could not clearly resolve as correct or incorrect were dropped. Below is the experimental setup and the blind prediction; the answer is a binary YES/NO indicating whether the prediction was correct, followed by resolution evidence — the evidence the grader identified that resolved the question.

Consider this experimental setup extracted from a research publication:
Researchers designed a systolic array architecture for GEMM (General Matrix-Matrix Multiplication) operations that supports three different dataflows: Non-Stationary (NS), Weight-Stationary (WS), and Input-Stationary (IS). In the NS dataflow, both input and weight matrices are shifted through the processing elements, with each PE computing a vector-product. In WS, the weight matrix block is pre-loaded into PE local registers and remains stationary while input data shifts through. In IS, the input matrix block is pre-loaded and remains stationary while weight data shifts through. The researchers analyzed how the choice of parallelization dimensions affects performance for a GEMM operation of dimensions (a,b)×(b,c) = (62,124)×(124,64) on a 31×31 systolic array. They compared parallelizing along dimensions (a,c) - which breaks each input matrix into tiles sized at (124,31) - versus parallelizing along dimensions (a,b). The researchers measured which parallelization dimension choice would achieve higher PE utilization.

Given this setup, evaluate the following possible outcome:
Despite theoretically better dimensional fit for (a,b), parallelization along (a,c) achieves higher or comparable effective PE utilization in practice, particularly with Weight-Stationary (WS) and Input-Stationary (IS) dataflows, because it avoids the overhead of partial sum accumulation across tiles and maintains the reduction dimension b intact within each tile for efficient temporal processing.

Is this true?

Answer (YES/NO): NO